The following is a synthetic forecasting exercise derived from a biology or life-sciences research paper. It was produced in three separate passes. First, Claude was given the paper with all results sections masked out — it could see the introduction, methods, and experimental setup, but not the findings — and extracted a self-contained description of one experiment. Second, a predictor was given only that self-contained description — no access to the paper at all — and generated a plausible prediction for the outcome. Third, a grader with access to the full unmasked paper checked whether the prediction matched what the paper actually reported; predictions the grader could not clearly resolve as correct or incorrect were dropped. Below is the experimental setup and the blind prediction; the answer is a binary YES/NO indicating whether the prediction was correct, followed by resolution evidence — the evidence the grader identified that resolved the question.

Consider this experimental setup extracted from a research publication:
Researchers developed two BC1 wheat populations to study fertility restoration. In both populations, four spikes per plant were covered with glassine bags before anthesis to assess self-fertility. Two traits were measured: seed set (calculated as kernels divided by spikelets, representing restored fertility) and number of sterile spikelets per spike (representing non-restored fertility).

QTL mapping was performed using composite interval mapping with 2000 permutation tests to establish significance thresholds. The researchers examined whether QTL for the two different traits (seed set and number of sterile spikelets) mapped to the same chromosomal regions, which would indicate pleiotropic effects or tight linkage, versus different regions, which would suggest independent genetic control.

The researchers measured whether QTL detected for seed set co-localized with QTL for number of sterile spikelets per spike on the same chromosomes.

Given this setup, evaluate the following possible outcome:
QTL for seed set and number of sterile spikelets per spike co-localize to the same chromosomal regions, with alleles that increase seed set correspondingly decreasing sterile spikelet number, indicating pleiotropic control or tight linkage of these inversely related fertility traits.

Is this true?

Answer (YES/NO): YES